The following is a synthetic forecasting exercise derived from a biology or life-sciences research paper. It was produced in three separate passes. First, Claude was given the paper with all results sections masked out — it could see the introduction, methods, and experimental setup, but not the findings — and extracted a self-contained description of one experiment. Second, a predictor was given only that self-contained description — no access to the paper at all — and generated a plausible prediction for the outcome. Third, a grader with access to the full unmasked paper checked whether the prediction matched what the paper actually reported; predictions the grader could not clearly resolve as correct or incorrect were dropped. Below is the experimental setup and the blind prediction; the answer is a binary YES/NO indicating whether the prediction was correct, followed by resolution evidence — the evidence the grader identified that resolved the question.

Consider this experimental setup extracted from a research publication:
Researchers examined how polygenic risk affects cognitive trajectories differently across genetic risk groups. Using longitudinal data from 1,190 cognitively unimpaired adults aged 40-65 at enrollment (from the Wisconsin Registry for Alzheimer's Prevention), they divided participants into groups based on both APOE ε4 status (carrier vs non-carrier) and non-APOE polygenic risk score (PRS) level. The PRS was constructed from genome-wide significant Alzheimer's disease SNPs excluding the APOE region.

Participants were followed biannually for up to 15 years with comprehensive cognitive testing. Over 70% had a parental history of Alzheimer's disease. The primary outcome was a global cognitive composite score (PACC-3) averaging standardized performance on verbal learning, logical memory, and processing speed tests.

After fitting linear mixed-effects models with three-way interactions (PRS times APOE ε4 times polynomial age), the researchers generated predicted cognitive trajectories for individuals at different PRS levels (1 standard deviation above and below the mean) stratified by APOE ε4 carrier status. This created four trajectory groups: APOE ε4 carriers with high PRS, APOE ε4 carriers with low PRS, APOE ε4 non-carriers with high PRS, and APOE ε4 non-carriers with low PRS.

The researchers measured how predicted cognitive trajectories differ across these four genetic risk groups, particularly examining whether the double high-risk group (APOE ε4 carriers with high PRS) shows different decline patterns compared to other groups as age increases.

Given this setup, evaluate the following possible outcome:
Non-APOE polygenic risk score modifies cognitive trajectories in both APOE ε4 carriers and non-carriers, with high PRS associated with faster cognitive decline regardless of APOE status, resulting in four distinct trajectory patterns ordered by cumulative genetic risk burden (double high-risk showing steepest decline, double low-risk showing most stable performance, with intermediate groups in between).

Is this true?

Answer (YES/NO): NO